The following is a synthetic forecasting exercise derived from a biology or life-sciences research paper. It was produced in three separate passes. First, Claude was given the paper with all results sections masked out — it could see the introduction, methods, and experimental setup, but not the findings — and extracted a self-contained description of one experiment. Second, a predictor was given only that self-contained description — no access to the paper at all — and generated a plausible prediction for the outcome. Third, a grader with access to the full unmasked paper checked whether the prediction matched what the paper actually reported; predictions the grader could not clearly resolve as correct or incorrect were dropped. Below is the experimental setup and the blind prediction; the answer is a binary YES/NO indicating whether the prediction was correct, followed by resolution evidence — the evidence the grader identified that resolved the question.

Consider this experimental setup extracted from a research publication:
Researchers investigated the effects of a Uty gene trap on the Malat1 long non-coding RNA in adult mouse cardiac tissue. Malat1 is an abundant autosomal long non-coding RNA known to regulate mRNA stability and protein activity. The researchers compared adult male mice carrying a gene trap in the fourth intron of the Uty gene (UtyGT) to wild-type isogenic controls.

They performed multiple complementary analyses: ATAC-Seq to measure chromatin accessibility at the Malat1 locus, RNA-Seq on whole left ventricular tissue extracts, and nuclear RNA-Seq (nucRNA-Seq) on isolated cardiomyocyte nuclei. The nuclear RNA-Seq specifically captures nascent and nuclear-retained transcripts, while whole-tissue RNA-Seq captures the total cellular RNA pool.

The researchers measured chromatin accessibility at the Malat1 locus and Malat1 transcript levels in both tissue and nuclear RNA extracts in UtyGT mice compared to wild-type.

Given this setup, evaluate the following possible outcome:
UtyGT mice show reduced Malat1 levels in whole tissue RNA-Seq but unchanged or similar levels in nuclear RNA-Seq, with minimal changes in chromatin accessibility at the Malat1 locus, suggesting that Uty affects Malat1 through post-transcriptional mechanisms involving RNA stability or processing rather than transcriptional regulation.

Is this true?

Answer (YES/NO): NO